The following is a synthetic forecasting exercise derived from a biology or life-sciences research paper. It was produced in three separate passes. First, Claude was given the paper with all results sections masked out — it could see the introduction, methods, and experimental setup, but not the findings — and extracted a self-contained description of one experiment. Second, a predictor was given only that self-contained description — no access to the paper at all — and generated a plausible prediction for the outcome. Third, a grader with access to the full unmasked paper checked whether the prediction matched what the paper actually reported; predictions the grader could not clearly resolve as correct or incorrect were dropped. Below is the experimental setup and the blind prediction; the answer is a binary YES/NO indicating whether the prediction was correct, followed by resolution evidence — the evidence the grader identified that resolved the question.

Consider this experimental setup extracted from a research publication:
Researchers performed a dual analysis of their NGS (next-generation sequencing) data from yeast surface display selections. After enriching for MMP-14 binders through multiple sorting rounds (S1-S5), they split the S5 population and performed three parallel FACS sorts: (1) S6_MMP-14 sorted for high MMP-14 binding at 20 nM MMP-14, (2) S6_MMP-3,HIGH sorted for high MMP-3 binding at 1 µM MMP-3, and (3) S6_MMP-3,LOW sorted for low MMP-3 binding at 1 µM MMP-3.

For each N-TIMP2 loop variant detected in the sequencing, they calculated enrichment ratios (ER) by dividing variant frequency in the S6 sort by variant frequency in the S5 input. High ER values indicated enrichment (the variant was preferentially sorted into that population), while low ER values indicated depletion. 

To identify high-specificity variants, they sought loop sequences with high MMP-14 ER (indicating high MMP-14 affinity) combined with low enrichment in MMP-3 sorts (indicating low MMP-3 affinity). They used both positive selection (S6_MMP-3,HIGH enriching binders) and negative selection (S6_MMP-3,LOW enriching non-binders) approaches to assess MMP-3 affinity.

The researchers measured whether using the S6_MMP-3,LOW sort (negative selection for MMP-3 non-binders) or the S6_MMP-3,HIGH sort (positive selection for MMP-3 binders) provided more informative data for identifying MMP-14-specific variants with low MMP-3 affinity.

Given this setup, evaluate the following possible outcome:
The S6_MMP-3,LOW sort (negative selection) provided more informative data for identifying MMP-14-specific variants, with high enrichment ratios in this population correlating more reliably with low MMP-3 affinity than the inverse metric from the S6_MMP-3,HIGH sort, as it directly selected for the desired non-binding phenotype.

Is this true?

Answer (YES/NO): YES